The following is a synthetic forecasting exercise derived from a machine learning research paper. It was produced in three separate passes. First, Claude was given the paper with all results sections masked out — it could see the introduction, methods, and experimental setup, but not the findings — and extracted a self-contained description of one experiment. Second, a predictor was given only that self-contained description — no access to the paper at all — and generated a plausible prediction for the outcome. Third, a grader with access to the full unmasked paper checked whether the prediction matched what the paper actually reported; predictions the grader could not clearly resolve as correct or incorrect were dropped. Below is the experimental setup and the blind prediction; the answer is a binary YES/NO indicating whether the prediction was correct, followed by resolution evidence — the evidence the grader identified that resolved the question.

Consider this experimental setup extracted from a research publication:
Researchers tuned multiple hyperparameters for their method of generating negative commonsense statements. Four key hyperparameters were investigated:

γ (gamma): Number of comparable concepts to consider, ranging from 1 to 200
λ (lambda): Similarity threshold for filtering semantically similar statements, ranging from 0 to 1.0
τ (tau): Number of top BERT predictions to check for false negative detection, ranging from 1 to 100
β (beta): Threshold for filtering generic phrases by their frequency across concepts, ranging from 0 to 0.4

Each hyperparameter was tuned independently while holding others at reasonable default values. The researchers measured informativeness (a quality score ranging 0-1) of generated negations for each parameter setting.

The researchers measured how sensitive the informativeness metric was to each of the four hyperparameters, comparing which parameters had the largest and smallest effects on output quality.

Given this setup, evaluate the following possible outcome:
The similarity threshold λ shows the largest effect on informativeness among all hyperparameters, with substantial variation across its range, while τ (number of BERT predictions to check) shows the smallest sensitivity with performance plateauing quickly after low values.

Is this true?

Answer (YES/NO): NO